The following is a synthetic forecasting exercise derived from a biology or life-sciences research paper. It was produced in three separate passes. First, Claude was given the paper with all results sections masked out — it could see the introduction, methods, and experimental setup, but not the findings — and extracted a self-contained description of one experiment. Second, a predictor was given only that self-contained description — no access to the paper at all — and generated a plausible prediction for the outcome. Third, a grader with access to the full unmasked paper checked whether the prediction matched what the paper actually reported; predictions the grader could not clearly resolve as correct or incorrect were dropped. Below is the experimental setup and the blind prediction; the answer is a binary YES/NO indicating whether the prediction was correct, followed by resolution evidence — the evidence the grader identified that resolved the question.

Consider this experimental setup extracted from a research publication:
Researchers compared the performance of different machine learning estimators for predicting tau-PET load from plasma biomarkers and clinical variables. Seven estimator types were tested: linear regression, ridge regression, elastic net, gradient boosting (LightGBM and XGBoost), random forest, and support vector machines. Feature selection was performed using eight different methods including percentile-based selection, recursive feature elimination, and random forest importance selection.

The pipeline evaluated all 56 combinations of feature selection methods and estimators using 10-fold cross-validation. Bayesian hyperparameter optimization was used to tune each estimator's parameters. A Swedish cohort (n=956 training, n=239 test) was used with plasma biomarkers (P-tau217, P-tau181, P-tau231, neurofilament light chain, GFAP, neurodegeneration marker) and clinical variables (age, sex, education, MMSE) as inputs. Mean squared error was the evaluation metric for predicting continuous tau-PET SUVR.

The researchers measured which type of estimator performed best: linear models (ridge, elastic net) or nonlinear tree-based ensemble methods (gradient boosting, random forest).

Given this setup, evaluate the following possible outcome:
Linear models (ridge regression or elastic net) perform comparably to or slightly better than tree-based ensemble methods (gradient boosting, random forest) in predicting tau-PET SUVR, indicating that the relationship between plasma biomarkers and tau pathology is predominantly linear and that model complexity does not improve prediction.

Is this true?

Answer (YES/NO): NO